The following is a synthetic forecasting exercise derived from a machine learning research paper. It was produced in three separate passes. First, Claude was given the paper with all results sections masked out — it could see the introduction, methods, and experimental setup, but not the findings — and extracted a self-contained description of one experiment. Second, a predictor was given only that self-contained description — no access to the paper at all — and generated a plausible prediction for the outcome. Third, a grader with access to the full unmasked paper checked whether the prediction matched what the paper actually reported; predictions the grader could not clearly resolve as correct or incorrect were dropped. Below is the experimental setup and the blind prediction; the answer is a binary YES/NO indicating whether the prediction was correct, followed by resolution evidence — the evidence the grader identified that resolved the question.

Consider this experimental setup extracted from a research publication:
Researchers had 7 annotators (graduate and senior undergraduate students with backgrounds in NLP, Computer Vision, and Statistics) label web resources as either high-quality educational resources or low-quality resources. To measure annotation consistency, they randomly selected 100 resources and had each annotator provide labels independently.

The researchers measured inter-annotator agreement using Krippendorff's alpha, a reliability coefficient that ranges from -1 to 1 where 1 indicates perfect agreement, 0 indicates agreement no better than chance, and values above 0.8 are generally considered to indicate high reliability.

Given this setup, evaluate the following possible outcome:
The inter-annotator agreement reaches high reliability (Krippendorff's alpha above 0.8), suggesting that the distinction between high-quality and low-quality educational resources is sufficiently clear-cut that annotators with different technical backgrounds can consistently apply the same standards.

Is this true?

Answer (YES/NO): YES